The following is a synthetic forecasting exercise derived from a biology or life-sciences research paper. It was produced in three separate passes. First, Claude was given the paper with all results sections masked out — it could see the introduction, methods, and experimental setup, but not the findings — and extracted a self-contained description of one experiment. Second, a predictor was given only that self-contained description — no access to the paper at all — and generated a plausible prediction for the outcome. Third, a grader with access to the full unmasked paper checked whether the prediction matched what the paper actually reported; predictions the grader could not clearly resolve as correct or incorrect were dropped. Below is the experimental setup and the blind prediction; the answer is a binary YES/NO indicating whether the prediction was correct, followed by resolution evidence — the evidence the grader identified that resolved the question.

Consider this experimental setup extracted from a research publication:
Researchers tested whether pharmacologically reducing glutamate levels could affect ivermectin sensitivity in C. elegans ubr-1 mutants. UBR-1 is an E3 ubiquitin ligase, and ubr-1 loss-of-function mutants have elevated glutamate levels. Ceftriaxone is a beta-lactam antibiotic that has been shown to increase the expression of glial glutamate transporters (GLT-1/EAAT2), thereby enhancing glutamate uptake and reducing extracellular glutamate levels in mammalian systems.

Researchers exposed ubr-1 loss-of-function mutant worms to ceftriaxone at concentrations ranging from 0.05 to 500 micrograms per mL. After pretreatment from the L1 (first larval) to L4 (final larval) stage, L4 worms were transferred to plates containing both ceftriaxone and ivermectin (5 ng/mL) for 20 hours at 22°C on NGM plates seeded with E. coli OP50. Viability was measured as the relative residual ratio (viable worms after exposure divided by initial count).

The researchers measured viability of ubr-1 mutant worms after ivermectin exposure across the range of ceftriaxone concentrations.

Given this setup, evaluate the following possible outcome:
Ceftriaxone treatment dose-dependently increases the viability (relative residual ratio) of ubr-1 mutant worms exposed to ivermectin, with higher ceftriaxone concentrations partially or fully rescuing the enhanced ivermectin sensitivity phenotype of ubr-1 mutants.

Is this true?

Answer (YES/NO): NO